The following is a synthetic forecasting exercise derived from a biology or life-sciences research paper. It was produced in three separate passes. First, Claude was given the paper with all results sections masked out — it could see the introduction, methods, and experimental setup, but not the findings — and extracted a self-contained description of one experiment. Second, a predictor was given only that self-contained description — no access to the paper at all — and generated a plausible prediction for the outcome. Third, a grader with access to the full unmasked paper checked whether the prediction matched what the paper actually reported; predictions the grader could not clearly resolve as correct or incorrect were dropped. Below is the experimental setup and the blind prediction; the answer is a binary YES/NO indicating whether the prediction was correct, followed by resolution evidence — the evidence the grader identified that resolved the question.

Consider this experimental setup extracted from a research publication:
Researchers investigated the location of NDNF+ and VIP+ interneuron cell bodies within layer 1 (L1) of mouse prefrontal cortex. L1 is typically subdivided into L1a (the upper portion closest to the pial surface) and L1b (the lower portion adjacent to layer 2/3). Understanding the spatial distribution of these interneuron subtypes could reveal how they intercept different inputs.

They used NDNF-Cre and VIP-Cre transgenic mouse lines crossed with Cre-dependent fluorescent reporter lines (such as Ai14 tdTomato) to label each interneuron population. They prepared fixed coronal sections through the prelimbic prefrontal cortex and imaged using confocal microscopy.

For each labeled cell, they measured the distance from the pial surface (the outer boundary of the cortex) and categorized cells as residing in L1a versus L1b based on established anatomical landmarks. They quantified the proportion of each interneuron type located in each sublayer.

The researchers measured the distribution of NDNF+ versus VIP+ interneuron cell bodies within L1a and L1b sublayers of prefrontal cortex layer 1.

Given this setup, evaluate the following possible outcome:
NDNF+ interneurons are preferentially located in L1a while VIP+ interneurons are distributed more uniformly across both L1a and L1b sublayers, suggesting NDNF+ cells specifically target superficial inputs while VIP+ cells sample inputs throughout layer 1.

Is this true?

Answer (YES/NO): NO